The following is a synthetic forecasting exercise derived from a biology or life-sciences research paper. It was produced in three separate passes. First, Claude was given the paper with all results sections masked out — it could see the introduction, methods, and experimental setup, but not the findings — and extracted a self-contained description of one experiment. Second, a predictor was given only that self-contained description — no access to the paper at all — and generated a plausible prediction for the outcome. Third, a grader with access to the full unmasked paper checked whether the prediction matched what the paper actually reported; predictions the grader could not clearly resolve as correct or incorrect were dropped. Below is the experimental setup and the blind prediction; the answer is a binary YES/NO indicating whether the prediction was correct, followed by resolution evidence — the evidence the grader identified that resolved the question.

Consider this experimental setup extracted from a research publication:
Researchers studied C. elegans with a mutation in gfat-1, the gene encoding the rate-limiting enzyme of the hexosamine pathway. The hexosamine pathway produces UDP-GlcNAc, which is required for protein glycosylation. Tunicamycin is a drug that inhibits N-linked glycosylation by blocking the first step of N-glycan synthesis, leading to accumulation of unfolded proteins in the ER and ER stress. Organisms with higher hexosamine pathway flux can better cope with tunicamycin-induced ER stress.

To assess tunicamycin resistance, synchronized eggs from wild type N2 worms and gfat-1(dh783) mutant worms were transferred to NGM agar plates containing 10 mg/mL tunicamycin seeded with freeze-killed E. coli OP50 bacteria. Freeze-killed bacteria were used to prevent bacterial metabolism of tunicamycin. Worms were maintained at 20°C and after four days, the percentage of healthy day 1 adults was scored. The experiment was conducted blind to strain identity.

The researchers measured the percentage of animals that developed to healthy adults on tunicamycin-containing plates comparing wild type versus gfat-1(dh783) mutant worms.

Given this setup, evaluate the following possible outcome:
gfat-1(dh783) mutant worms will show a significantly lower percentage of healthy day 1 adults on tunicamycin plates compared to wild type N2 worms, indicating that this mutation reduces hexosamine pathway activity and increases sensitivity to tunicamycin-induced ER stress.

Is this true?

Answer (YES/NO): NO